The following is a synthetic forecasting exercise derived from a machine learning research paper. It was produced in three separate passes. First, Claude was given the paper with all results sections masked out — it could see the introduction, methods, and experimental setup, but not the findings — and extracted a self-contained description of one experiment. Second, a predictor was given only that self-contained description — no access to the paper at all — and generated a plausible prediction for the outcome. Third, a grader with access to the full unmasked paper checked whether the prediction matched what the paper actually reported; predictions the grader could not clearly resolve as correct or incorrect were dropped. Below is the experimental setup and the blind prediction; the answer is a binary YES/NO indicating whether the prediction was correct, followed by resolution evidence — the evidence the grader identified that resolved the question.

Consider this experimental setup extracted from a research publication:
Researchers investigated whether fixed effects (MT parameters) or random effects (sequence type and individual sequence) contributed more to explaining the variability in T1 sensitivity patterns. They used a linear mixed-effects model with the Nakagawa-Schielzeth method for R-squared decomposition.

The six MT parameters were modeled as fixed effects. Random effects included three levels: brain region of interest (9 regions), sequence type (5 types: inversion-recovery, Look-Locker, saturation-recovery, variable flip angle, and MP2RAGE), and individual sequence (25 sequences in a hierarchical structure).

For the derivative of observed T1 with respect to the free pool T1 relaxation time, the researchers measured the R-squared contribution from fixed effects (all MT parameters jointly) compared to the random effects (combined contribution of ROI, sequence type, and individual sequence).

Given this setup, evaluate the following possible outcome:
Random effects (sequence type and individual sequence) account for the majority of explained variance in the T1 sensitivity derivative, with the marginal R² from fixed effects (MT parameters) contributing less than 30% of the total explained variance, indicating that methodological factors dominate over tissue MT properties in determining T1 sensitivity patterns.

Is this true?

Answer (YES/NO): NO